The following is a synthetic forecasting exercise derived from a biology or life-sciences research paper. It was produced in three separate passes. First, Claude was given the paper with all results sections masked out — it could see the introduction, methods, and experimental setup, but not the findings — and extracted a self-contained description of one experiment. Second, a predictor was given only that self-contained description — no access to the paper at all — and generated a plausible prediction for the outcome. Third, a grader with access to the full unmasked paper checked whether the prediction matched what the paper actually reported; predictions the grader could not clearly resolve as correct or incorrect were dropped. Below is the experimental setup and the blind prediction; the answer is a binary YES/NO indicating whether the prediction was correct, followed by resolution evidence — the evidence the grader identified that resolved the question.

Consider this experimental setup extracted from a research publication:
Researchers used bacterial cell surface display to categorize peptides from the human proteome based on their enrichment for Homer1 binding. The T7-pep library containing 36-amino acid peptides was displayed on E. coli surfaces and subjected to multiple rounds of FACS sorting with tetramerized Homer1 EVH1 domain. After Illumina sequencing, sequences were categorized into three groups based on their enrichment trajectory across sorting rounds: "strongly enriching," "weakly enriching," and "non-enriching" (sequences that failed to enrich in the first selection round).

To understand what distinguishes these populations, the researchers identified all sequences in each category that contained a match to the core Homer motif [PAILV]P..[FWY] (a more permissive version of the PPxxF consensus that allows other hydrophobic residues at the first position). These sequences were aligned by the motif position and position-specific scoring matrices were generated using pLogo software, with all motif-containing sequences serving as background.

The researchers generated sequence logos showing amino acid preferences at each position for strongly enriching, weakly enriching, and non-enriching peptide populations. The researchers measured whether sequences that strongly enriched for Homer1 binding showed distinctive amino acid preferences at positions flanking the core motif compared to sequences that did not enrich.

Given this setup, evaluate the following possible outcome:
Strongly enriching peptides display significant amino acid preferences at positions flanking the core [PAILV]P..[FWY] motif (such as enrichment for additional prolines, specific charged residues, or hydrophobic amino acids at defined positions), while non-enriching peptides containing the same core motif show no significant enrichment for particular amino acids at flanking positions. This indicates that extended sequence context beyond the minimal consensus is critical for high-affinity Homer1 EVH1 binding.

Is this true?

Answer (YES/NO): YES